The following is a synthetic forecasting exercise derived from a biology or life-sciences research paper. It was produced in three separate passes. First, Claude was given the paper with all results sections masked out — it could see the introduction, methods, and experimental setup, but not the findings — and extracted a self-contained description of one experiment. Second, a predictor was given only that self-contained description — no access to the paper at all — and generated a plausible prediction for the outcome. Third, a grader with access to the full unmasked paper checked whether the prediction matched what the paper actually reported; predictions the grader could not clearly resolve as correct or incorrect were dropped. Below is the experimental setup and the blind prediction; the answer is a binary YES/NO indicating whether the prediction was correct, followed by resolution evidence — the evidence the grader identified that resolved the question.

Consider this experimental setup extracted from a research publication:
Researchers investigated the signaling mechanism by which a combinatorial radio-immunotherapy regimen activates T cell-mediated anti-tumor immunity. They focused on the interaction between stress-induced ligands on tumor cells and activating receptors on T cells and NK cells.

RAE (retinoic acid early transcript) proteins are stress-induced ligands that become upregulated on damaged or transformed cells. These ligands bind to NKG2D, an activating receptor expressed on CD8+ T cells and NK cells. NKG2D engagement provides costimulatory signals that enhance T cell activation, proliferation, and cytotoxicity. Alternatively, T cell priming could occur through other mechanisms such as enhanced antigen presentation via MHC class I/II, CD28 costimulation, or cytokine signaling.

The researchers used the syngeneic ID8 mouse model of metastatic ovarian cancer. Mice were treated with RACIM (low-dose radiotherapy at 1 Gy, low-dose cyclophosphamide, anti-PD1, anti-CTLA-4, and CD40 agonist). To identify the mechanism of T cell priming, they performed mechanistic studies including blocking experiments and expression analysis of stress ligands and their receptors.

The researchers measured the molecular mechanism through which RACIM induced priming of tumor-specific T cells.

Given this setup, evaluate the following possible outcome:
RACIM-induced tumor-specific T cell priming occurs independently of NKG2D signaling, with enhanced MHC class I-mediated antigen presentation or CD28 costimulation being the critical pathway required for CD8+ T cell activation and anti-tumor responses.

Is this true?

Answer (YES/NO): NO